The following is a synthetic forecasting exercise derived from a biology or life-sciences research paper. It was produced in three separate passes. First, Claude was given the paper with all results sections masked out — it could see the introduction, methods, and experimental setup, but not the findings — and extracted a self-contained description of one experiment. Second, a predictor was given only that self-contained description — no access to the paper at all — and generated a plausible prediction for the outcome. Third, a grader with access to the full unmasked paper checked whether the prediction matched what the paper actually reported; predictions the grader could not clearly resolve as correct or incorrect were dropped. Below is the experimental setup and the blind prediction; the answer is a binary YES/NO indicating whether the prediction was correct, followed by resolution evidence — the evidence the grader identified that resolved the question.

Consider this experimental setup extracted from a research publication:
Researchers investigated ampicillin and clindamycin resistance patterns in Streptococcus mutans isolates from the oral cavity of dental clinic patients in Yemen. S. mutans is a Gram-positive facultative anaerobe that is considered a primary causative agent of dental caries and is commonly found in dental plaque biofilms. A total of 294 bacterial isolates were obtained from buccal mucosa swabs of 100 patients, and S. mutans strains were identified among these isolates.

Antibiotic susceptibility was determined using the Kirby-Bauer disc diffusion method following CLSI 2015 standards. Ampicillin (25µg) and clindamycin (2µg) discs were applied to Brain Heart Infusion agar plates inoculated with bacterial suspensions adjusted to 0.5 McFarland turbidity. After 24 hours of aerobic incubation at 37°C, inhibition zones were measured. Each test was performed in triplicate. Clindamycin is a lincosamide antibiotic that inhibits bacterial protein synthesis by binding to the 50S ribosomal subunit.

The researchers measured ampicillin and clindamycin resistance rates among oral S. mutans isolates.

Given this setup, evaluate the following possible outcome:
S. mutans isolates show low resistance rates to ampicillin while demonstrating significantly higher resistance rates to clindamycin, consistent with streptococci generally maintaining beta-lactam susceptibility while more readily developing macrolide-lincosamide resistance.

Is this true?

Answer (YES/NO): NO